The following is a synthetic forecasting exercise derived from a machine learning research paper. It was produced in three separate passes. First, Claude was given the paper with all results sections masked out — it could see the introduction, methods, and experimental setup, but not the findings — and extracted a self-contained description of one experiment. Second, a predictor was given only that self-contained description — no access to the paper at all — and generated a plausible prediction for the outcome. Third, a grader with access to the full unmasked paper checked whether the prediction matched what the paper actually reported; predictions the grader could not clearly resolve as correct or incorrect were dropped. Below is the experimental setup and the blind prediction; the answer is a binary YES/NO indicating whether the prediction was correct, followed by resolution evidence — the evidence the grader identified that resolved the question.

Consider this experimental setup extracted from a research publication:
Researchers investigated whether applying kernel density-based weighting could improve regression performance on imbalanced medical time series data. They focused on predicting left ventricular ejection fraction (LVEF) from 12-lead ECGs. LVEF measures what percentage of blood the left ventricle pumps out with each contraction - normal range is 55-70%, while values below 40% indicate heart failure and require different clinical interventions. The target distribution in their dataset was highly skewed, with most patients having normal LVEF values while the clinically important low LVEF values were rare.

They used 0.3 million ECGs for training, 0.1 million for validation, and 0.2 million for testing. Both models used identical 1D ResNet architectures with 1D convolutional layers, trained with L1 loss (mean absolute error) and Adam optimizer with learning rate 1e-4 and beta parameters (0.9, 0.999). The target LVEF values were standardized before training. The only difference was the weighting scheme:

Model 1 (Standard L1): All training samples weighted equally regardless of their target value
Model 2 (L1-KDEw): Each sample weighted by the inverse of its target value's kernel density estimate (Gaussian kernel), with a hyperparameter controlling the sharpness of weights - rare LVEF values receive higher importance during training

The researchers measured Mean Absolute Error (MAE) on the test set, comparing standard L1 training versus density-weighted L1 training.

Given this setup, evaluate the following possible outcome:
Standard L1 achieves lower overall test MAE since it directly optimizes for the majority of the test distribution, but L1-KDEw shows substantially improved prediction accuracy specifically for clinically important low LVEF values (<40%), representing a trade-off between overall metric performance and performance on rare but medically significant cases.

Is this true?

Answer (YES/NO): NO